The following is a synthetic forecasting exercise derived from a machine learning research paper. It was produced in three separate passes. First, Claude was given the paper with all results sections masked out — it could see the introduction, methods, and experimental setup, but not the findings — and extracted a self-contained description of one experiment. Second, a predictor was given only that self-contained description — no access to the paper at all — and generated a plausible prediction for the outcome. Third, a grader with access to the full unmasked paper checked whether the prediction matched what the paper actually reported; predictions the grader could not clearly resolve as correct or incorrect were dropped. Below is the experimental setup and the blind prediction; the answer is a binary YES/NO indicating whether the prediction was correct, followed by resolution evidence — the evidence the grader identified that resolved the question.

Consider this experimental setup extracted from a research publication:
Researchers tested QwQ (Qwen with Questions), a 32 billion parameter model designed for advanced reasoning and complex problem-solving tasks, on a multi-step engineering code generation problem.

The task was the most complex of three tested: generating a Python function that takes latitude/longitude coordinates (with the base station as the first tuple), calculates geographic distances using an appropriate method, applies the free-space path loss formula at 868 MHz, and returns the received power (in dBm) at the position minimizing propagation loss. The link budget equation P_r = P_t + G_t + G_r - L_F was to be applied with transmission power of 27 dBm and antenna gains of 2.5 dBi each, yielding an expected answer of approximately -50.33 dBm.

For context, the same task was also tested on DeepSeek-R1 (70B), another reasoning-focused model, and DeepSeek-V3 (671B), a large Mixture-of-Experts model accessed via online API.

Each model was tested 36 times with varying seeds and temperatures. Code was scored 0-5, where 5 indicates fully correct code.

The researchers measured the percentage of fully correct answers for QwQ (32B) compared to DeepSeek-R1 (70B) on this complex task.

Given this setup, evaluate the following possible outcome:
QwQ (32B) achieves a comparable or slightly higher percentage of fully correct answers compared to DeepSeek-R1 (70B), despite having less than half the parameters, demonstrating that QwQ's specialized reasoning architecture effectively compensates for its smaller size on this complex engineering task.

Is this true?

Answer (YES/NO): NO